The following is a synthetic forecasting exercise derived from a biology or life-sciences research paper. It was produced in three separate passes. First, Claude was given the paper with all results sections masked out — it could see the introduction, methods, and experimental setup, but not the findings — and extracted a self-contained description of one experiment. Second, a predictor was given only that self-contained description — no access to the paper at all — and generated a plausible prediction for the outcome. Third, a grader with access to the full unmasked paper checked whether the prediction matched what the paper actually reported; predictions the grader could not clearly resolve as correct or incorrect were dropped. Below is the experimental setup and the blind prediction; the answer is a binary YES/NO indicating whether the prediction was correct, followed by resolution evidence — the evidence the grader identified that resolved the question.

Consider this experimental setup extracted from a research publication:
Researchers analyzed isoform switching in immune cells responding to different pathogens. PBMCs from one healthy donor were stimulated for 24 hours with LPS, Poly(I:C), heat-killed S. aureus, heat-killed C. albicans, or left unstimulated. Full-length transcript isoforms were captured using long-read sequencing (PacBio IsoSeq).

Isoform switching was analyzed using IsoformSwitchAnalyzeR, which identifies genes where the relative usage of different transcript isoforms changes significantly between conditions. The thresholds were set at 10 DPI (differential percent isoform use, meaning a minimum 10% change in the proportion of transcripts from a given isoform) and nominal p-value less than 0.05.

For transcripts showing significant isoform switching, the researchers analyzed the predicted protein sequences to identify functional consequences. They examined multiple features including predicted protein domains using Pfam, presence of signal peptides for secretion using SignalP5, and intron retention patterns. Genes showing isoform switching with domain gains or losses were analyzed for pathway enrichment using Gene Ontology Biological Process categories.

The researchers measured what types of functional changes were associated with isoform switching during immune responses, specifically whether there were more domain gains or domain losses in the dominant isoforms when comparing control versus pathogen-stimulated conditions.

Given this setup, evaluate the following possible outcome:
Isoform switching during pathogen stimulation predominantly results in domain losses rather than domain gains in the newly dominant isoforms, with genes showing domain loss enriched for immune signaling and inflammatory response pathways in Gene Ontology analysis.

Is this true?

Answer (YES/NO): NO